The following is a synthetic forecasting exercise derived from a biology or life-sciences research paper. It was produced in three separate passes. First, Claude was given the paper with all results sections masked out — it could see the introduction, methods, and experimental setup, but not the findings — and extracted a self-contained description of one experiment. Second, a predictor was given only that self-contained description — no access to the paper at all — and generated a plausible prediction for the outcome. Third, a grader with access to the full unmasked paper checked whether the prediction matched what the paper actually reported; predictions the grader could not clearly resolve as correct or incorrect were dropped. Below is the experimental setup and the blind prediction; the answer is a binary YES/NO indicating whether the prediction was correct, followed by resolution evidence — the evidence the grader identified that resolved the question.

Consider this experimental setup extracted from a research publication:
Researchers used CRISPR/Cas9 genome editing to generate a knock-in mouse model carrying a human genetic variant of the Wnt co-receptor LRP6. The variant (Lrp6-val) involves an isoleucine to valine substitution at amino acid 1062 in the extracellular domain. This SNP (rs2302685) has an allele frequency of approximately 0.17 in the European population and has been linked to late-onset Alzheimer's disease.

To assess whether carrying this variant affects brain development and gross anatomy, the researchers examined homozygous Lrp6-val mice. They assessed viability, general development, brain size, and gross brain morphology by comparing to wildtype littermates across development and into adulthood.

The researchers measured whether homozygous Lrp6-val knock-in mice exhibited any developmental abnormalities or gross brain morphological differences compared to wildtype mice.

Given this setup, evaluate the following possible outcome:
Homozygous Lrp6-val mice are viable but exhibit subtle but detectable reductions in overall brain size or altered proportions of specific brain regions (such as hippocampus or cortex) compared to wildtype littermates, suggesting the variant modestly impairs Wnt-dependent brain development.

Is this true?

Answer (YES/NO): NO